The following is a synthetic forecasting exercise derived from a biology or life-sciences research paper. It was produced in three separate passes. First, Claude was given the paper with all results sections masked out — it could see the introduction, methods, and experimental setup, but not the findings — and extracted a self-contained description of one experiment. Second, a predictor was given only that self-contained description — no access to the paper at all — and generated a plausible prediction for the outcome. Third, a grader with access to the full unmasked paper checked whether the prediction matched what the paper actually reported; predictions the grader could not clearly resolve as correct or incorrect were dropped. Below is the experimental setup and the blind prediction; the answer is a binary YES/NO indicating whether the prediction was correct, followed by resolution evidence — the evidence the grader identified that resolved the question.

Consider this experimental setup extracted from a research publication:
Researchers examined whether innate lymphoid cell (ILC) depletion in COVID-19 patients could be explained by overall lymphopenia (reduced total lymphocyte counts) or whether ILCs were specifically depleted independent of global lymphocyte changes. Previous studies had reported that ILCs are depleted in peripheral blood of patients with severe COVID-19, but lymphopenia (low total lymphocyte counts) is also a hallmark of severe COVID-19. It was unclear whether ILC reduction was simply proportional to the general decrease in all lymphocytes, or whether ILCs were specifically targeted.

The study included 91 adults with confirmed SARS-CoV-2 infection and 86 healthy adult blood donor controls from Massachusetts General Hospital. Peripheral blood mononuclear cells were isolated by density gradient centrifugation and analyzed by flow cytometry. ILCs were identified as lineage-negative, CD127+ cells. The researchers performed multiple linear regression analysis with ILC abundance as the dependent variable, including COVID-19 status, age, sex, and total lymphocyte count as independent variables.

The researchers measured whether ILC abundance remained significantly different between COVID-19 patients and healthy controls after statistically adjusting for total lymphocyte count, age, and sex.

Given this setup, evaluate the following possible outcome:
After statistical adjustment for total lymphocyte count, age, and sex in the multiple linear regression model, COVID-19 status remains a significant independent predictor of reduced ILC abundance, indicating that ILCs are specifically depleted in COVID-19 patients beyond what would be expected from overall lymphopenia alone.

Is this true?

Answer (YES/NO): YES